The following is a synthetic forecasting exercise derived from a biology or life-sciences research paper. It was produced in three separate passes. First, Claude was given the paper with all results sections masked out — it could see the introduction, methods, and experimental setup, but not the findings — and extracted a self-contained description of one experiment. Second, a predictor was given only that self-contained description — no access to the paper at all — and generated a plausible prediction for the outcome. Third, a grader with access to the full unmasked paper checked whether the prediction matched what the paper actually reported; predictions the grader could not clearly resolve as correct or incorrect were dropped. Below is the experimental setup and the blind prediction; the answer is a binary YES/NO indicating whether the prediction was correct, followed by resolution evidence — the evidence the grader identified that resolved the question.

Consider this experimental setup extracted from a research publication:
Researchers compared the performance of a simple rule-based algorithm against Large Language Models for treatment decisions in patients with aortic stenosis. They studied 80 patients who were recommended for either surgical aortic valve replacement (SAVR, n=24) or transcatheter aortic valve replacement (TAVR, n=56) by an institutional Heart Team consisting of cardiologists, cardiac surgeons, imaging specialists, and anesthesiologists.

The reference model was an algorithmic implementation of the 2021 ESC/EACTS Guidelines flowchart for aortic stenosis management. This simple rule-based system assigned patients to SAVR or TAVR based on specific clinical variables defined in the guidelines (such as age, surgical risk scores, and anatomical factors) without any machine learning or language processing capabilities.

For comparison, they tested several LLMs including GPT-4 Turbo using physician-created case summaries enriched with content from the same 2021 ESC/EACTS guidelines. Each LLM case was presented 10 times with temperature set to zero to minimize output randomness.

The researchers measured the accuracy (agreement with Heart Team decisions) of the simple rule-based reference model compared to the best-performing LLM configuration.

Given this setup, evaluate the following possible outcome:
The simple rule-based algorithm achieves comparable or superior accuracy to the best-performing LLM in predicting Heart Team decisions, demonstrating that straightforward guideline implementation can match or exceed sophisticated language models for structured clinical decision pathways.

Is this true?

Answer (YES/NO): YES